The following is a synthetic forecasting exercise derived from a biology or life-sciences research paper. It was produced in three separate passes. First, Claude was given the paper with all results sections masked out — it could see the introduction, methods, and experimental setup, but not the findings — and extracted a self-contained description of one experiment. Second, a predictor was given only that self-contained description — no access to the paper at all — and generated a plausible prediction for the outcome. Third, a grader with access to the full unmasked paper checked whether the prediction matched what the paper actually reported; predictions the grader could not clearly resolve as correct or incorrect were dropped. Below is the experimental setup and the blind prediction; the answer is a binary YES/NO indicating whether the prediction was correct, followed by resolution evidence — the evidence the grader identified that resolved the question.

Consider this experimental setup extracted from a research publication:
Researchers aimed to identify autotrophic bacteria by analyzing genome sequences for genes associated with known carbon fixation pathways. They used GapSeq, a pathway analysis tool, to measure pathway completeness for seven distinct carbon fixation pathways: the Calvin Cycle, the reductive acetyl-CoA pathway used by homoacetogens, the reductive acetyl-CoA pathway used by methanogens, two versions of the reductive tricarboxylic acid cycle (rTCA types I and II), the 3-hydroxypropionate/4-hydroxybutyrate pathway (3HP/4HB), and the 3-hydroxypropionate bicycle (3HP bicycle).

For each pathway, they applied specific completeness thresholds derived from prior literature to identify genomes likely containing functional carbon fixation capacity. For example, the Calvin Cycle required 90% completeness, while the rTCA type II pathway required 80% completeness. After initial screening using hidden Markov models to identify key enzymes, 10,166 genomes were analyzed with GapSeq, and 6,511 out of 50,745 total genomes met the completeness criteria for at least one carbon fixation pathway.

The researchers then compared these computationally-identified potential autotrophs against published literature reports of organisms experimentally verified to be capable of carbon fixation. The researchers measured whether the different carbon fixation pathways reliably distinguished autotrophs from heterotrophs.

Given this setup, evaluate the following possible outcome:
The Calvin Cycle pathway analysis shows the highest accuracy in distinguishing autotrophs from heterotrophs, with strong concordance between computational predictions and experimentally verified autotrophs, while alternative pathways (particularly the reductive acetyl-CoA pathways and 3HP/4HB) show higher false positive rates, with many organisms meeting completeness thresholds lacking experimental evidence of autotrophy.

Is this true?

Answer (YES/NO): NO